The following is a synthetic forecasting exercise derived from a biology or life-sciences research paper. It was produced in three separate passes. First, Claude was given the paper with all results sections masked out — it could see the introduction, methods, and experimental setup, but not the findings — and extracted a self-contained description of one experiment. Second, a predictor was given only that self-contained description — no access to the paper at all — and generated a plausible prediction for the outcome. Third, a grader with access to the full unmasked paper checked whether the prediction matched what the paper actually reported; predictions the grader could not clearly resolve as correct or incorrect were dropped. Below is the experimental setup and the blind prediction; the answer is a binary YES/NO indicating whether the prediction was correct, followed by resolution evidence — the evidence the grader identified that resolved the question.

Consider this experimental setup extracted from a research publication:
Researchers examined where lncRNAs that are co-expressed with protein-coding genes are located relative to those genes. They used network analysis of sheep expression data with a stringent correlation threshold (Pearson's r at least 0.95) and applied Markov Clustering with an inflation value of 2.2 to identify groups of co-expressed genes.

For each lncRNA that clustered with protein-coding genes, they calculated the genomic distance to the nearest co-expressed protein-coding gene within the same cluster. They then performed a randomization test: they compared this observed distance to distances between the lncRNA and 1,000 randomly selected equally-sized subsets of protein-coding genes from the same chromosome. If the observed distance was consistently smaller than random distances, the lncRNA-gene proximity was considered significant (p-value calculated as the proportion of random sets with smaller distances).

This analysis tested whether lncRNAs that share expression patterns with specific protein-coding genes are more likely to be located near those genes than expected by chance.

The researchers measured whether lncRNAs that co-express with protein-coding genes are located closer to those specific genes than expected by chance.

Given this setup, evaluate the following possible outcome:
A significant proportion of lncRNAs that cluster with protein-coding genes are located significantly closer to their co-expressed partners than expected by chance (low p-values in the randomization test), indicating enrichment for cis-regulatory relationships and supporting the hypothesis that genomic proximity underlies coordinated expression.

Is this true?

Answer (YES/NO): YES